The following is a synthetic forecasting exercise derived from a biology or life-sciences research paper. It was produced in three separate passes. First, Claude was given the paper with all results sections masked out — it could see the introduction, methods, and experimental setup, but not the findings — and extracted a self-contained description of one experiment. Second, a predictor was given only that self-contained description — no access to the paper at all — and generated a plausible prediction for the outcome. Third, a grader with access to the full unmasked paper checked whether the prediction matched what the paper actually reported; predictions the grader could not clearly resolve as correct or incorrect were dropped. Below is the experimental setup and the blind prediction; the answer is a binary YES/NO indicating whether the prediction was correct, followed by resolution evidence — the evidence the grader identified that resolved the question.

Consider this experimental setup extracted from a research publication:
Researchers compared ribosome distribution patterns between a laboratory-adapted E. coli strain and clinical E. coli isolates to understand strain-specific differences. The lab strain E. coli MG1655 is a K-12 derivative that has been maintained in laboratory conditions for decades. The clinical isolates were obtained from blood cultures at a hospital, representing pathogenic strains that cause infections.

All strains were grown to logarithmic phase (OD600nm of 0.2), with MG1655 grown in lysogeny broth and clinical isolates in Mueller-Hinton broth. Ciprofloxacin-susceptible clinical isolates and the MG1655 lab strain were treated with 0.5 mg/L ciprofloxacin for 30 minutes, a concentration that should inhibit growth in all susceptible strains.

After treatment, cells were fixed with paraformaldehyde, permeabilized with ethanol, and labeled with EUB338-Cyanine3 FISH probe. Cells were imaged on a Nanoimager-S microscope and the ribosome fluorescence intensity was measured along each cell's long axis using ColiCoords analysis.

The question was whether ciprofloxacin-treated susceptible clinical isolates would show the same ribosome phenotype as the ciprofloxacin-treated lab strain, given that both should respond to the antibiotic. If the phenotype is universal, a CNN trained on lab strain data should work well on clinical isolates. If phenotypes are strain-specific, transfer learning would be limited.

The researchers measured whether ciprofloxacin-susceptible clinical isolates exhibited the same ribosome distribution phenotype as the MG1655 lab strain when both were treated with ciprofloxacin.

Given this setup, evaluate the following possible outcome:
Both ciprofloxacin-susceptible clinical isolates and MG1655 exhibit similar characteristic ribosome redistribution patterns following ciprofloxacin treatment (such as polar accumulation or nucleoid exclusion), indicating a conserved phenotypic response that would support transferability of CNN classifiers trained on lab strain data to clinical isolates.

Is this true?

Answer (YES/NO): YES